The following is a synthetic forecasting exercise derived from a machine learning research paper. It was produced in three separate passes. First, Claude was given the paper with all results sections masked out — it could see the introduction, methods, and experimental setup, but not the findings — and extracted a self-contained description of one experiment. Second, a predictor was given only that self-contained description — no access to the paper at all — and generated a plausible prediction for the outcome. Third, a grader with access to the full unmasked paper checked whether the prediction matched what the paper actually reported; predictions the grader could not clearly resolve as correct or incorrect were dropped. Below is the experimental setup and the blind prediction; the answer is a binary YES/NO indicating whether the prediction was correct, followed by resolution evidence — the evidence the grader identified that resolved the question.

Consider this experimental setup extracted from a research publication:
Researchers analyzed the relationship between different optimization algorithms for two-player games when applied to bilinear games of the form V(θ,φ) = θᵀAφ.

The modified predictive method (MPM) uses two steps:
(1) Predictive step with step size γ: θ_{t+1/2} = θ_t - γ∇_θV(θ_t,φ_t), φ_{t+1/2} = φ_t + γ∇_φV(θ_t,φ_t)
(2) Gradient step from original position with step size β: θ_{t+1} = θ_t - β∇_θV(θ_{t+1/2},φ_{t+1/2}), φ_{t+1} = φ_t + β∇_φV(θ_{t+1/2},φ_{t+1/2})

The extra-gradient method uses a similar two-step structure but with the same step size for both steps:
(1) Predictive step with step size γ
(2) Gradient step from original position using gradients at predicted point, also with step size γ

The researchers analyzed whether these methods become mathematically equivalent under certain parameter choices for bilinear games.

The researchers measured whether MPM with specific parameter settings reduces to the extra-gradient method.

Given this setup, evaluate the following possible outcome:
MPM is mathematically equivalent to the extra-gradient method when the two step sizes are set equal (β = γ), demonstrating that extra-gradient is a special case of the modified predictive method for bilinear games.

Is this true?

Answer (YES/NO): YES